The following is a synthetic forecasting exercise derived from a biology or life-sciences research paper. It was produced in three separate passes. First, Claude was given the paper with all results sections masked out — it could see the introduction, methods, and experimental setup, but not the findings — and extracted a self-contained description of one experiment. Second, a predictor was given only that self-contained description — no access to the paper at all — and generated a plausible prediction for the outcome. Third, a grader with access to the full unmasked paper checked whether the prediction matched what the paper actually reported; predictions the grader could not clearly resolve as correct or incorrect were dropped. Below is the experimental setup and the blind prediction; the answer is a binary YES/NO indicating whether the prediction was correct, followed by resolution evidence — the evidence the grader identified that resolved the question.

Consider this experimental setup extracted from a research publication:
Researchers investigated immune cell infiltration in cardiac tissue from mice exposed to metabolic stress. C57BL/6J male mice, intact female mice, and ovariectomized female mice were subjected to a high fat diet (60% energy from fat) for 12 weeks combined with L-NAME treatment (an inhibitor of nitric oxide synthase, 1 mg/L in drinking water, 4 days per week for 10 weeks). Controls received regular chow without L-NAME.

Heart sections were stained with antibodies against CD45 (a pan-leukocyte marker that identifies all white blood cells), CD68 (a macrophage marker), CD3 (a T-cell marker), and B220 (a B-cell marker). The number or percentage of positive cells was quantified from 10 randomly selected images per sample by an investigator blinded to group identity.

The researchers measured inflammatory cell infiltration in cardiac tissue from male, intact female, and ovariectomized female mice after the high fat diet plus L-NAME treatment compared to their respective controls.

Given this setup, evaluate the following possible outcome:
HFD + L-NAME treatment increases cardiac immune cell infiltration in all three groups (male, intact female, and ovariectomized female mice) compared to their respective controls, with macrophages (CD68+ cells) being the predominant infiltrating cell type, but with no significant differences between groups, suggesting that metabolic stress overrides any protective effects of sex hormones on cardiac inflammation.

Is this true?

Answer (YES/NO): NO